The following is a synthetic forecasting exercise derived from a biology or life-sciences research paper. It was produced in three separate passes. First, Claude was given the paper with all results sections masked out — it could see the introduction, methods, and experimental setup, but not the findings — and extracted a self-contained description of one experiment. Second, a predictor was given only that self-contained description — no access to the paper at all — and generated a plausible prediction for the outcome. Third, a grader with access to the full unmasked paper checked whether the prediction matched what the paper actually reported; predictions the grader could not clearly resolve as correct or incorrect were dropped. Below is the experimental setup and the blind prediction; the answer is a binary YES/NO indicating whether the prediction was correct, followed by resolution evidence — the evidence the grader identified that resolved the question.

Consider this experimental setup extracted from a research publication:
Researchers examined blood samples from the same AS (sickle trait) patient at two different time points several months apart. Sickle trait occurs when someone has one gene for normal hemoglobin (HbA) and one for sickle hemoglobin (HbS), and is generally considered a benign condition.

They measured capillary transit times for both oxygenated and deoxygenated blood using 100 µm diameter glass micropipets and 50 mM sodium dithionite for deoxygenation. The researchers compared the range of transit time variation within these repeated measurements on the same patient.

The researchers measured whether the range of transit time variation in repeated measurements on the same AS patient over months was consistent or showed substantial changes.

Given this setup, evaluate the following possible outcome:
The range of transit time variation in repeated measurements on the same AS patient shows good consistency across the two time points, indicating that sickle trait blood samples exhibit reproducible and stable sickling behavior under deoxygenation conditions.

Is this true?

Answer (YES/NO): YES